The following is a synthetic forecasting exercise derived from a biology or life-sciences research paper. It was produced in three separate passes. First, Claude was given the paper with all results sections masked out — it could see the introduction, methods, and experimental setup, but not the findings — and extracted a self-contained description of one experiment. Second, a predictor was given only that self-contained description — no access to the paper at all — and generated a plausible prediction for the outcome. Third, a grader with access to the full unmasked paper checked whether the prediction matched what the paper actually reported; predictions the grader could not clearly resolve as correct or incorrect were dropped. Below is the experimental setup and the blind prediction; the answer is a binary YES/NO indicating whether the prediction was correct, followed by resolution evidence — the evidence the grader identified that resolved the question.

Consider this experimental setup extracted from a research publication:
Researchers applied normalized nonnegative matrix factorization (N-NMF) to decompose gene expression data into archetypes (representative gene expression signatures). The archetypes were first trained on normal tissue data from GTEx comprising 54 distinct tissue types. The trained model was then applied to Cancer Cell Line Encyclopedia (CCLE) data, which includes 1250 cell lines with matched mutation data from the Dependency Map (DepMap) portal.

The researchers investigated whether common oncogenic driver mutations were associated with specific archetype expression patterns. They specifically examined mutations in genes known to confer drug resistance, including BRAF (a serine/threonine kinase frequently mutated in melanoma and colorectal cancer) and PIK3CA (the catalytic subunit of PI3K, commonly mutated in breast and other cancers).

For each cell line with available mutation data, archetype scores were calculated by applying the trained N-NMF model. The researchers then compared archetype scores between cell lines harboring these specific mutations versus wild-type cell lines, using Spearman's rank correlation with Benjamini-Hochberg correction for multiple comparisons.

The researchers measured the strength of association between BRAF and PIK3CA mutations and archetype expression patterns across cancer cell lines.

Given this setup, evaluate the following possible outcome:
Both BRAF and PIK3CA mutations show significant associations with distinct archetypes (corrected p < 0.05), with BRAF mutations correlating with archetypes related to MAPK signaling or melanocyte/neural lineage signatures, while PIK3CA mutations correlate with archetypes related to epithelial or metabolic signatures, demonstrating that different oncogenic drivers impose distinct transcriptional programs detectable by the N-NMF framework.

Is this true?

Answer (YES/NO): NO